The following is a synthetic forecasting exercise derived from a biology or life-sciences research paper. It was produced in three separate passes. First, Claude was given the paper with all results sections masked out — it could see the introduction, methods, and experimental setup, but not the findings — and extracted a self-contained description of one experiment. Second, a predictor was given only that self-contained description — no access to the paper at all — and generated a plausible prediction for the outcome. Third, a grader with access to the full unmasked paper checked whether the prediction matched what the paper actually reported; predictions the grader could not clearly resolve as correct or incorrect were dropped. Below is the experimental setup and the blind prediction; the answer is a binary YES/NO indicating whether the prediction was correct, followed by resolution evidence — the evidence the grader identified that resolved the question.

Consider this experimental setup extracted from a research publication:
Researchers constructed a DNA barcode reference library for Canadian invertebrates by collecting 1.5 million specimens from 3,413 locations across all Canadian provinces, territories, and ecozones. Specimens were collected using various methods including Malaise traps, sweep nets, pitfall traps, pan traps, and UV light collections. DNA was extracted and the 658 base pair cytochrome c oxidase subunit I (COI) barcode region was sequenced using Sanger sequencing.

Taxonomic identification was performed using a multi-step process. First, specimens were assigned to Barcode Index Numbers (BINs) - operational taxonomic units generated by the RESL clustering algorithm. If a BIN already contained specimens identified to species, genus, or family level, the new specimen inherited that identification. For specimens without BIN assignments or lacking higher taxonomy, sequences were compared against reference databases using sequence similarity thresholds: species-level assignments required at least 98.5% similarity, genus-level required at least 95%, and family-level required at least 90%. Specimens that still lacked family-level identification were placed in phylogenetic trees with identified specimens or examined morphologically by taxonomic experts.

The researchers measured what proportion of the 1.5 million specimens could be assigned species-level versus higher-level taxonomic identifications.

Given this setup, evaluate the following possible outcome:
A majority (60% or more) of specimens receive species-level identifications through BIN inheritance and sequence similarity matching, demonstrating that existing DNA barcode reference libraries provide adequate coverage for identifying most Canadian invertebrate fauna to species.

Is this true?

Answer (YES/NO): NO